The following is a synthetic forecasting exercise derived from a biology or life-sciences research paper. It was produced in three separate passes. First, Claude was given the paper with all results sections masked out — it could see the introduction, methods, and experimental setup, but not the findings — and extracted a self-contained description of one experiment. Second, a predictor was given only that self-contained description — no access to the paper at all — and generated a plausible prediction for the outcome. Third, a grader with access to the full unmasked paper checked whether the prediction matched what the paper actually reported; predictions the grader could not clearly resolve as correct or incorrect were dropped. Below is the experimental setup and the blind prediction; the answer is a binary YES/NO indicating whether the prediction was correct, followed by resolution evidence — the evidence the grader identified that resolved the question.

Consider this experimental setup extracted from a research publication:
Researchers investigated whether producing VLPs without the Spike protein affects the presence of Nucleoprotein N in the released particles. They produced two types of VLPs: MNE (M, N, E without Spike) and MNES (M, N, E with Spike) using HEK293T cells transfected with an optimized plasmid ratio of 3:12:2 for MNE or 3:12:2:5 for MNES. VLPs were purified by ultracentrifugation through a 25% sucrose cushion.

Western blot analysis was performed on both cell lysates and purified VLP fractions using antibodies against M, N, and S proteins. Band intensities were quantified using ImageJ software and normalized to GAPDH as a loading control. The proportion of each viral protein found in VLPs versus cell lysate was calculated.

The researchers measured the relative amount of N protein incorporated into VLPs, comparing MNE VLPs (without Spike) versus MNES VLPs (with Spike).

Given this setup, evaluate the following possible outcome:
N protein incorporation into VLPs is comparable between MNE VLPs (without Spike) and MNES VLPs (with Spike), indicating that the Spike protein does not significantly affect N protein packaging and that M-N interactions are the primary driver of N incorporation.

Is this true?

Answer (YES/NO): NO